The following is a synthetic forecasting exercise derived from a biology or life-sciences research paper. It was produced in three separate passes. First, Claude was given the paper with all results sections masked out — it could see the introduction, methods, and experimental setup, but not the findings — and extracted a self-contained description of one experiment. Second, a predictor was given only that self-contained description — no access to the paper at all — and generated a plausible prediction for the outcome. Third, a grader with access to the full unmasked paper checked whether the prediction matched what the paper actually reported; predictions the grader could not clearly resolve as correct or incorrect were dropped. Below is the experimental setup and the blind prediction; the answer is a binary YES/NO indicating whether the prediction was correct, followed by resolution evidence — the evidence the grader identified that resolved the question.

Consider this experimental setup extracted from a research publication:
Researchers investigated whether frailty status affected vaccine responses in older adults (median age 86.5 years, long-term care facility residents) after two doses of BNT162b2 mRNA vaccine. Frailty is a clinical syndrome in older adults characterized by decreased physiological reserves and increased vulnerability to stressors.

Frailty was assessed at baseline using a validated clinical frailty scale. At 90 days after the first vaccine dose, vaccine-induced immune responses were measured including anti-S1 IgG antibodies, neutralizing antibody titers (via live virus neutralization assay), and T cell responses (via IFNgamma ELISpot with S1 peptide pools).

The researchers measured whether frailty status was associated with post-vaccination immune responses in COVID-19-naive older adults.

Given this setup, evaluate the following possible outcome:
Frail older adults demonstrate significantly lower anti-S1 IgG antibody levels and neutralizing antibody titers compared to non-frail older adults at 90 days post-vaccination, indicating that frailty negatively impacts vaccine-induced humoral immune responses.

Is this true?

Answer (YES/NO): NO